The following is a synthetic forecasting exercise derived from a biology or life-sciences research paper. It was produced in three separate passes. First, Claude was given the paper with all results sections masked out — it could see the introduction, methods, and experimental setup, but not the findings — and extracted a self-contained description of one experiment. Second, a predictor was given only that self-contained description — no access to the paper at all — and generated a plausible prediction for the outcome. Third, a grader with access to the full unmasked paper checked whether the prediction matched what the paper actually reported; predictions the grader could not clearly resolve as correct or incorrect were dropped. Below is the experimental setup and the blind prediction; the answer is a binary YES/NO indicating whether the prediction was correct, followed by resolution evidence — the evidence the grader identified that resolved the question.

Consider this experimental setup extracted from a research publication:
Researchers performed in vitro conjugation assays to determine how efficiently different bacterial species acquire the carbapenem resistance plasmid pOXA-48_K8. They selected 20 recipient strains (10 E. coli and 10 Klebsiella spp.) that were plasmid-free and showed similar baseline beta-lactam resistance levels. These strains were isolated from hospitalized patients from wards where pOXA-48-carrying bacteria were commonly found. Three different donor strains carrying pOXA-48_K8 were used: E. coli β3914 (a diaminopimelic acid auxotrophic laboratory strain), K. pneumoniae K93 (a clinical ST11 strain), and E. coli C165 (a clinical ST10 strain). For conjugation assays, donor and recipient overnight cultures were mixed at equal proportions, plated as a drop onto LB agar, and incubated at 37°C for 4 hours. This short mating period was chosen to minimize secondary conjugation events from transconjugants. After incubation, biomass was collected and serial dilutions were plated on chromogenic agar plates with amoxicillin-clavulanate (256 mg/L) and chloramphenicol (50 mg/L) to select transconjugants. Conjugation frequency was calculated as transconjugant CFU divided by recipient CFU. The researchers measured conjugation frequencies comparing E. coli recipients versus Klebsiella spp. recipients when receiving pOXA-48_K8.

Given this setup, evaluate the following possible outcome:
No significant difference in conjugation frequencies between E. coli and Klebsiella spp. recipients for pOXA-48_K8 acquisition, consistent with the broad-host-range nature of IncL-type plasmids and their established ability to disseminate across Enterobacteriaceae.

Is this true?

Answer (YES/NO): NO